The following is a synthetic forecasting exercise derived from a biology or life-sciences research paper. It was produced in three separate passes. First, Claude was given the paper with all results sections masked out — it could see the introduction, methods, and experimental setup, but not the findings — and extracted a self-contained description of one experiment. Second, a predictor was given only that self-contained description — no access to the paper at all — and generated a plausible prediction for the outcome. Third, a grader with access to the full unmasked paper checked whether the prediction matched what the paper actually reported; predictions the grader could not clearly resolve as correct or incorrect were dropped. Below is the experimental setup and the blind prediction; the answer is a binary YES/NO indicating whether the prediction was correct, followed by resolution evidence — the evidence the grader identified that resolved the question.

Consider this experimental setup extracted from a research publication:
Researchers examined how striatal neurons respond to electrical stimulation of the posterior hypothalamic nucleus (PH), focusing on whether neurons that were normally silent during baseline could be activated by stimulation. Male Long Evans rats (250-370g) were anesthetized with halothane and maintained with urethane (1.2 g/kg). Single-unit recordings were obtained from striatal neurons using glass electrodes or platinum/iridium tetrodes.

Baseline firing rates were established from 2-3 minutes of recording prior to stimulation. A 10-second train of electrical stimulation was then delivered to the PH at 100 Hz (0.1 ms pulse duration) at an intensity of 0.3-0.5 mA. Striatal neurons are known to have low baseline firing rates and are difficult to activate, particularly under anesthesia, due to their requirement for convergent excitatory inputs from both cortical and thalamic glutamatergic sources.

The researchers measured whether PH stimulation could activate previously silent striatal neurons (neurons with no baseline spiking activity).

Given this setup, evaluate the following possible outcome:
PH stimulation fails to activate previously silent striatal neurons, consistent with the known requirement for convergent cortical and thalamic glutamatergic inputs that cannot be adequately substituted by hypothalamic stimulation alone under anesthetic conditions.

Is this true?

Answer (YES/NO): NO